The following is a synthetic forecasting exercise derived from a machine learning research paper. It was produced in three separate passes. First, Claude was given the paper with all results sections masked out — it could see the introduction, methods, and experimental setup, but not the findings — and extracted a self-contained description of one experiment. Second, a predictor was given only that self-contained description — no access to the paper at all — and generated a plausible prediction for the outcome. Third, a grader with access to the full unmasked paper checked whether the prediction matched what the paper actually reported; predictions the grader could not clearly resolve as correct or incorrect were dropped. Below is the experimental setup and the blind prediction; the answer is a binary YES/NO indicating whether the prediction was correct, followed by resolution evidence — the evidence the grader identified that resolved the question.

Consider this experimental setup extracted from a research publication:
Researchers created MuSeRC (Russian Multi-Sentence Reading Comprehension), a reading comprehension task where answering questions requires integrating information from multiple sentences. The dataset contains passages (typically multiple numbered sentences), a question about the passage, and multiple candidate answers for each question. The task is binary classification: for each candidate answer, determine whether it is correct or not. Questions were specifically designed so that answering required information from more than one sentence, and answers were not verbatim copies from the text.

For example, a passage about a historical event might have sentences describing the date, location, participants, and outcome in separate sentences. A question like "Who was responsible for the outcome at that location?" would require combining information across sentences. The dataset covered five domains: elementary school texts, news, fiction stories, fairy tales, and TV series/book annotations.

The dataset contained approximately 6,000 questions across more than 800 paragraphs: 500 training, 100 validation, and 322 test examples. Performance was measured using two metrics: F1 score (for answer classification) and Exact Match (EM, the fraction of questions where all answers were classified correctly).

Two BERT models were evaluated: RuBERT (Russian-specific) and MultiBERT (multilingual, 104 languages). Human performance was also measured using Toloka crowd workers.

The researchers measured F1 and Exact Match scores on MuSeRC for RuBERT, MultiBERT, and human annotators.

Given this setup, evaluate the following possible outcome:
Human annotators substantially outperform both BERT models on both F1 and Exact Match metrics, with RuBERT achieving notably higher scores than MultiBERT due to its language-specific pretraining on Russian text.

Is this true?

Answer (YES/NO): NO